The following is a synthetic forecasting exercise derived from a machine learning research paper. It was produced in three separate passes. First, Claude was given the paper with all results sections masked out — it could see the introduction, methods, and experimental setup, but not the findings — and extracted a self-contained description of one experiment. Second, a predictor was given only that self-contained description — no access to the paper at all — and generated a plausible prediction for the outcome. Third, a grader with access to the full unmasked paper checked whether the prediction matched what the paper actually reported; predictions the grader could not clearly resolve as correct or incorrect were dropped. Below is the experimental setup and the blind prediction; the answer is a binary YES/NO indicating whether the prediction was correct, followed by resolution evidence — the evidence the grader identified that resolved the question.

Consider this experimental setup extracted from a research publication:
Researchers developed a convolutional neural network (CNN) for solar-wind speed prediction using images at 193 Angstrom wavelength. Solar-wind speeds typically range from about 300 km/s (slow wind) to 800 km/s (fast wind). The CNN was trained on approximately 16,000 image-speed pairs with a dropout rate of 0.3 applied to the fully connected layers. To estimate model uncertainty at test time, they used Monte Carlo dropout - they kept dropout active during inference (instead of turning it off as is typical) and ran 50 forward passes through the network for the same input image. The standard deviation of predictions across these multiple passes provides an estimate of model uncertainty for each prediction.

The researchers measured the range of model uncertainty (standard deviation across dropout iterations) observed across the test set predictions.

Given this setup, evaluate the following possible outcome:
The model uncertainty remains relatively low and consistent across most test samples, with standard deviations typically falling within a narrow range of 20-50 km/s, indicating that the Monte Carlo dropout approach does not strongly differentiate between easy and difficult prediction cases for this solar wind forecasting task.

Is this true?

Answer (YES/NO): NO